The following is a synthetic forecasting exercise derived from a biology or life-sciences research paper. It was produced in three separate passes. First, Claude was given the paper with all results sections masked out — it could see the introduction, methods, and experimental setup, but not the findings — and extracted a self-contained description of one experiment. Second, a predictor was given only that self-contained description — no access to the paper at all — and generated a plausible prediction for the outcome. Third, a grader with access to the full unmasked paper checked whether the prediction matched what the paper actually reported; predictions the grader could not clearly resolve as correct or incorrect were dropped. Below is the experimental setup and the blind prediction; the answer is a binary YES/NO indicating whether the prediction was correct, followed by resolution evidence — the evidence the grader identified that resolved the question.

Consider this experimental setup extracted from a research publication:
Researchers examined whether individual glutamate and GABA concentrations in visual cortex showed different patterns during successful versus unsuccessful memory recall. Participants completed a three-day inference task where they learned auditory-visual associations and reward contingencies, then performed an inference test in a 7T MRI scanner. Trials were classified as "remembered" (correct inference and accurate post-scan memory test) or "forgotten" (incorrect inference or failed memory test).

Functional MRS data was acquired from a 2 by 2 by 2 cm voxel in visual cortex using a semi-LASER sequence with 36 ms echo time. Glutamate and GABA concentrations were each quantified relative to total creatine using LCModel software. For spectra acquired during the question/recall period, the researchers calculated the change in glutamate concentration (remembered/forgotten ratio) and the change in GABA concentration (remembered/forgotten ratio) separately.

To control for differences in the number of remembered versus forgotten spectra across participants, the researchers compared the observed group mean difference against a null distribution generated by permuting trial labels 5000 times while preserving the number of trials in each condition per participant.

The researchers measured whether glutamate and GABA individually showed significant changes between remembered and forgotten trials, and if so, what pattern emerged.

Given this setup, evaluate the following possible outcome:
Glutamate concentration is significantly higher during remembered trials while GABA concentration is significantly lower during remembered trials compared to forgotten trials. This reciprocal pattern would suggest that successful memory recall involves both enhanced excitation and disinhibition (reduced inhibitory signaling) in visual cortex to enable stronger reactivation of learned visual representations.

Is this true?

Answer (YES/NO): NO